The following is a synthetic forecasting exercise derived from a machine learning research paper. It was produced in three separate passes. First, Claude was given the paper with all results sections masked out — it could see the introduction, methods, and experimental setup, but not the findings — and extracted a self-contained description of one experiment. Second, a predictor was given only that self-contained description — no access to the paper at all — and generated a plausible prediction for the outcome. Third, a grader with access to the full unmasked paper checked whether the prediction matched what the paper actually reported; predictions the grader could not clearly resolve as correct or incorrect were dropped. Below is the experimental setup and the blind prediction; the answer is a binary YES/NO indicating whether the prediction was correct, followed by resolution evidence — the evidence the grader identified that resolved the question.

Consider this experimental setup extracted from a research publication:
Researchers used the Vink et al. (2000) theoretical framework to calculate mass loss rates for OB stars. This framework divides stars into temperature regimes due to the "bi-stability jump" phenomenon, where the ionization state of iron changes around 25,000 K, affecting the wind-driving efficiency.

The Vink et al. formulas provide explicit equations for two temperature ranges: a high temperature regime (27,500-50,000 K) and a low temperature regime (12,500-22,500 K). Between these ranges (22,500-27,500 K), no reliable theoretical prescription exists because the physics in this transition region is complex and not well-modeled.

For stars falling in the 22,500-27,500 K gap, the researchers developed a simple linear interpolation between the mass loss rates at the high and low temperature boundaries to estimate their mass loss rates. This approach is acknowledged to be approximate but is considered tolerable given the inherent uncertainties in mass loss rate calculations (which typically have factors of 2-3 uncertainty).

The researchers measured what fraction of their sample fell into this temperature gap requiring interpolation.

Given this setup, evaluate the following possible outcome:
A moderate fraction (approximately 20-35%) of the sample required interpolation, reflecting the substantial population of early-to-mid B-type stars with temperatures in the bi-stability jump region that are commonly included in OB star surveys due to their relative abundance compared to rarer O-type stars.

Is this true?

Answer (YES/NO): NO